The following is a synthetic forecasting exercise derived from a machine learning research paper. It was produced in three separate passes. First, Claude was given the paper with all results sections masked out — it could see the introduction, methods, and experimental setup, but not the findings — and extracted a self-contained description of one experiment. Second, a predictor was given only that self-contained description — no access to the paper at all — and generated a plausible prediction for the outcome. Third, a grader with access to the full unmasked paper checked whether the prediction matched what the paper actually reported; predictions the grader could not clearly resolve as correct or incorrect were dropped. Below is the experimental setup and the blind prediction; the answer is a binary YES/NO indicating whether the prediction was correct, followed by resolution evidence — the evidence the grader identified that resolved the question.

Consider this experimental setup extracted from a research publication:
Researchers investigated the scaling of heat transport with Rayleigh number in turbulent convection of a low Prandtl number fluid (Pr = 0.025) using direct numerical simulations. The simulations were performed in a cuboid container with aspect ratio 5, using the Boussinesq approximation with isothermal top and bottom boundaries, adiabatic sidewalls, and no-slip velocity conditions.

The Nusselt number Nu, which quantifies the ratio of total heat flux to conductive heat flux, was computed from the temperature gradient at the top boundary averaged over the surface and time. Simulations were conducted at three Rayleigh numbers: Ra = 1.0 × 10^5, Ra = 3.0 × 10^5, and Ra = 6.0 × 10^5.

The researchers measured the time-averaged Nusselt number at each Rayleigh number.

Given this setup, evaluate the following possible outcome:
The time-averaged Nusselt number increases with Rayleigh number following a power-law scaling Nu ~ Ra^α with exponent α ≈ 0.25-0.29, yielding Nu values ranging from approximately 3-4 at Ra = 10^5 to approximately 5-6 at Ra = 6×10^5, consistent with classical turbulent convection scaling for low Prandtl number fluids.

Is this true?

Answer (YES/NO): NO